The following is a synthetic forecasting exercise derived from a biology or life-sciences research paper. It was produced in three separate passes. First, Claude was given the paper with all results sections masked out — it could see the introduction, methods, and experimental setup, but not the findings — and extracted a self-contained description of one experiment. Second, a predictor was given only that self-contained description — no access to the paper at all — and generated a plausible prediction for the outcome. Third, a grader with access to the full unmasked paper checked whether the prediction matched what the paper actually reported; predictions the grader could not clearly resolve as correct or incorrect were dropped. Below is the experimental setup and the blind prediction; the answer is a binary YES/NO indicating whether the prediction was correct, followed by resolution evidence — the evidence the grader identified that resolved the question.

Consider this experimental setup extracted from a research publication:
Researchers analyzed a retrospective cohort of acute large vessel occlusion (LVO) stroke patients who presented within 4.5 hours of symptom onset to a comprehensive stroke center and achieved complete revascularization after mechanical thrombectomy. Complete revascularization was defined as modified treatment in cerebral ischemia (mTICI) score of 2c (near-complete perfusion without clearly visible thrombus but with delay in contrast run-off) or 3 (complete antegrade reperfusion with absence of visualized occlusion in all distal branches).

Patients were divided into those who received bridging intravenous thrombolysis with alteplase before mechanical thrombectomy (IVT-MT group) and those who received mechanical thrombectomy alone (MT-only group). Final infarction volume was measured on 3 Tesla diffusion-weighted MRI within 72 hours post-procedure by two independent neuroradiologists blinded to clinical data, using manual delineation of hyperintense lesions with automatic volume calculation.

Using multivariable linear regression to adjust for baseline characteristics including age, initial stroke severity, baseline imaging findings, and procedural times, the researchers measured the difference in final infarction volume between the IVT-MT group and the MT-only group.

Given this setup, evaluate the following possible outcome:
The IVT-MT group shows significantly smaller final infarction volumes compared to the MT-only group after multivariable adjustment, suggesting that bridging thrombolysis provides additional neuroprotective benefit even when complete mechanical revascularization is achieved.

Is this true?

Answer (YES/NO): YES